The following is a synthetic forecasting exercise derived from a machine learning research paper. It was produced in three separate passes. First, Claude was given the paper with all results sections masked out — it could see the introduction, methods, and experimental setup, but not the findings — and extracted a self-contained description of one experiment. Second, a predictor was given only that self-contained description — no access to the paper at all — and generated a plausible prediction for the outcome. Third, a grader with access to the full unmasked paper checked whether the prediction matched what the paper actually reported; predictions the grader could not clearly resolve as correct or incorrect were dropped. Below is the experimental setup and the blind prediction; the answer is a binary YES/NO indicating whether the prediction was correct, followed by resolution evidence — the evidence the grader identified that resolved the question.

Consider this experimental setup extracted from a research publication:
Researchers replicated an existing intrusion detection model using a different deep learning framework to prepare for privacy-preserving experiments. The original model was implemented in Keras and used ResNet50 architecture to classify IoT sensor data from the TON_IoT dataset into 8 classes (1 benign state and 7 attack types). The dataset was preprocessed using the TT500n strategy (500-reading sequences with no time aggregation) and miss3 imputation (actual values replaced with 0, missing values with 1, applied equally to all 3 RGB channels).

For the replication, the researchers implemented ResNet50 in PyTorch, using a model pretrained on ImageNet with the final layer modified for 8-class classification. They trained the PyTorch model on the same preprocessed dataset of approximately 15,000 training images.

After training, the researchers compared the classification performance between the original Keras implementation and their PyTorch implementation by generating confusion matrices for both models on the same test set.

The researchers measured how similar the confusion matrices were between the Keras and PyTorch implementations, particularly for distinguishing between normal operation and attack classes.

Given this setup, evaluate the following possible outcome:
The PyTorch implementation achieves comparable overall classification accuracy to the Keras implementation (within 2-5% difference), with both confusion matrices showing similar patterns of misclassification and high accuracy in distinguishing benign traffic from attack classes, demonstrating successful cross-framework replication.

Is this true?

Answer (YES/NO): YES